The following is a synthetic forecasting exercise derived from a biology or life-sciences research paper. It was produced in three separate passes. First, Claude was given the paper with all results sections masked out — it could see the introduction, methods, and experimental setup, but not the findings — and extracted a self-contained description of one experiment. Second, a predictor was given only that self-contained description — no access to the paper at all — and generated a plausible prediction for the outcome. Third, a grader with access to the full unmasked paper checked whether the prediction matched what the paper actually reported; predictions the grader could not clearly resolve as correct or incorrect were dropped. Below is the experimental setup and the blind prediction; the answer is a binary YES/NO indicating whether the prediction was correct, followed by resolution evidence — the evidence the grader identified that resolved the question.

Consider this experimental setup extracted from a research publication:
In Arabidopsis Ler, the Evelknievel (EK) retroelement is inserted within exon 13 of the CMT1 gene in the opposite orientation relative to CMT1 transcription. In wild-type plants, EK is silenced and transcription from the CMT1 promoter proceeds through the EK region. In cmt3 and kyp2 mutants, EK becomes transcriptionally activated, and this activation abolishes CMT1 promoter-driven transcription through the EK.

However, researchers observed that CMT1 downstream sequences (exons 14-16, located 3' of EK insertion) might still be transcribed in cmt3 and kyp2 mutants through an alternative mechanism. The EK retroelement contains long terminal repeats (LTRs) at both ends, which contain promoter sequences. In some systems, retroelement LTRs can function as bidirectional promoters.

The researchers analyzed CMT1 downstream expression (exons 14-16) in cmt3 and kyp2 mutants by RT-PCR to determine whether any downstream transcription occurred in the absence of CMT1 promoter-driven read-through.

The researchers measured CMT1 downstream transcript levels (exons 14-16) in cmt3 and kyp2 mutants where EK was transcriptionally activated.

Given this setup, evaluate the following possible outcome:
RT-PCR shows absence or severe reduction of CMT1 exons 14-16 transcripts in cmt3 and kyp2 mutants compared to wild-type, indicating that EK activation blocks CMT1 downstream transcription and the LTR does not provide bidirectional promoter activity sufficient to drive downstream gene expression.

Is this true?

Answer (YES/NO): NO